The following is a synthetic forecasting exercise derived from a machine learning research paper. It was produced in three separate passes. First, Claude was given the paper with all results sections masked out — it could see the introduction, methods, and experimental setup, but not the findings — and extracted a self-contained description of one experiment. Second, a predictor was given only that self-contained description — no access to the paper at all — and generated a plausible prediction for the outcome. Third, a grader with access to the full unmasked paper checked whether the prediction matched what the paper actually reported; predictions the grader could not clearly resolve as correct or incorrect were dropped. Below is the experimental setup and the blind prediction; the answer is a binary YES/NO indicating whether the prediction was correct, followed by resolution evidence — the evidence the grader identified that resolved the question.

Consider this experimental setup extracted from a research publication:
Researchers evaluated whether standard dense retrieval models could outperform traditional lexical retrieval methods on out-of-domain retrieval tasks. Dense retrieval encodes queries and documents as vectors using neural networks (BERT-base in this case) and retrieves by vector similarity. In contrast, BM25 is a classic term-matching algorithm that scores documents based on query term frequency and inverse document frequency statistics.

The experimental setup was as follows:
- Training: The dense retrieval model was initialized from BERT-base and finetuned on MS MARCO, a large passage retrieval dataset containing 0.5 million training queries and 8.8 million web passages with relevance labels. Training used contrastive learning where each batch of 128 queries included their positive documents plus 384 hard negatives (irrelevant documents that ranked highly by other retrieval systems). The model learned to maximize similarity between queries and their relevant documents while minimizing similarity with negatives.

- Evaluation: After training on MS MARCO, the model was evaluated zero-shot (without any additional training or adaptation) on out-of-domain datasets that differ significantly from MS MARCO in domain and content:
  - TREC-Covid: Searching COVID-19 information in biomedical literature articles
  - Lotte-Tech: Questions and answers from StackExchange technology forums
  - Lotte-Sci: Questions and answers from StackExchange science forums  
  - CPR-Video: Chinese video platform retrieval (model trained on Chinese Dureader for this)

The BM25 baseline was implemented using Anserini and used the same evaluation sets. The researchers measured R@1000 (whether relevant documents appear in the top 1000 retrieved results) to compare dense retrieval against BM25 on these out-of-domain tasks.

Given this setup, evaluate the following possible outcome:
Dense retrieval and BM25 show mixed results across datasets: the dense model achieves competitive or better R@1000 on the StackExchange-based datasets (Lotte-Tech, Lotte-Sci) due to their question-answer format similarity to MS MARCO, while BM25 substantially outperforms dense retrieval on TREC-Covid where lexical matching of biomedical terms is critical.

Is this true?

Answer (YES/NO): NO